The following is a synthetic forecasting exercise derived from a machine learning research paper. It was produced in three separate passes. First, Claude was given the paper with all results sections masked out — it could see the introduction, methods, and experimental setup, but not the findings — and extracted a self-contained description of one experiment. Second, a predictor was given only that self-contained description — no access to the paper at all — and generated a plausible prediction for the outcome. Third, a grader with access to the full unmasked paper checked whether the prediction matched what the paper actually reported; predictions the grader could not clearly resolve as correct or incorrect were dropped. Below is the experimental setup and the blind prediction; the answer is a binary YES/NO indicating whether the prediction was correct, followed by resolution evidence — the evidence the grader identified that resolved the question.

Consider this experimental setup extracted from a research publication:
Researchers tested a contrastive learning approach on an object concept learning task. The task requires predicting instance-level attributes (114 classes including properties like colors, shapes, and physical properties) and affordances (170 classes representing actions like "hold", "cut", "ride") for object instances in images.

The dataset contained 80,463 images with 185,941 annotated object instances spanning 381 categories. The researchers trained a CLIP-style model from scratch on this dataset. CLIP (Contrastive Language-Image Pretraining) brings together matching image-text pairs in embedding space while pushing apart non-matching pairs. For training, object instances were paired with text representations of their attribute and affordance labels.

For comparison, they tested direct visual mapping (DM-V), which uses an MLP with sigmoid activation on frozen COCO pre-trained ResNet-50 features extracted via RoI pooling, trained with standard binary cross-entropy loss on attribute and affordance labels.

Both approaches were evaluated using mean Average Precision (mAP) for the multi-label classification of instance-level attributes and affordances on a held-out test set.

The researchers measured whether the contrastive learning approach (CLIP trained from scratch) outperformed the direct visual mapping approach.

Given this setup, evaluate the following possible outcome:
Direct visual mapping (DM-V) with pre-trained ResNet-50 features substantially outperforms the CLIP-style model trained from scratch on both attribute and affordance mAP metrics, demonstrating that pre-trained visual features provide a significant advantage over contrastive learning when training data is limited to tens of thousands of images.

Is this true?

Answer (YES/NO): NO